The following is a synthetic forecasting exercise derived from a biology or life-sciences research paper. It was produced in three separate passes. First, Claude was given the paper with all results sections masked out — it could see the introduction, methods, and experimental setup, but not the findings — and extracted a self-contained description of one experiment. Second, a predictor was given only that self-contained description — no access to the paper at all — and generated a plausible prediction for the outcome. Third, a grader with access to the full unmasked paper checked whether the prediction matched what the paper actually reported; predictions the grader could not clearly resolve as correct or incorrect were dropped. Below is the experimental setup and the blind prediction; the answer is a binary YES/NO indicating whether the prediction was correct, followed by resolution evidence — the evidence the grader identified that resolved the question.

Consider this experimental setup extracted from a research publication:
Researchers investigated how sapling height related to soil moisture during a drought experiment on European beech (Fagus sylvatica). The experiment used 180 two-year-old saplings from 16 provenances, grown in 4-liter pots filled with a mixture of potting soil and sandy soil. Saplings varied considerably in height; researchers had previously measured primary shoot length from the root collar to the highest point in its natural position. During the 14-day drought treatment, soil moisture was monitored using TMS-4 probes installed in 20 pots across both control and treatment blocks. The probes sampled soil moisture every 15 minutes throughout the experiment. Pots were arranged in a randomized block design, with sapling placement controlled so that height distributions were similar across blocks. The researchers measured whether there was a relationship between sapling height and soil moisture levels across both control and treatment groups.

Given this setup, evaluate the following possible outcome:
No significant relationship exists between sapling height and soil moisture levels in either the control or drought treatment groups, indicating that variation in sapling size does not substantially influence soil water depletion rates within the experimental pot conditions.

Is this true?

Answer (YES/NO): NO